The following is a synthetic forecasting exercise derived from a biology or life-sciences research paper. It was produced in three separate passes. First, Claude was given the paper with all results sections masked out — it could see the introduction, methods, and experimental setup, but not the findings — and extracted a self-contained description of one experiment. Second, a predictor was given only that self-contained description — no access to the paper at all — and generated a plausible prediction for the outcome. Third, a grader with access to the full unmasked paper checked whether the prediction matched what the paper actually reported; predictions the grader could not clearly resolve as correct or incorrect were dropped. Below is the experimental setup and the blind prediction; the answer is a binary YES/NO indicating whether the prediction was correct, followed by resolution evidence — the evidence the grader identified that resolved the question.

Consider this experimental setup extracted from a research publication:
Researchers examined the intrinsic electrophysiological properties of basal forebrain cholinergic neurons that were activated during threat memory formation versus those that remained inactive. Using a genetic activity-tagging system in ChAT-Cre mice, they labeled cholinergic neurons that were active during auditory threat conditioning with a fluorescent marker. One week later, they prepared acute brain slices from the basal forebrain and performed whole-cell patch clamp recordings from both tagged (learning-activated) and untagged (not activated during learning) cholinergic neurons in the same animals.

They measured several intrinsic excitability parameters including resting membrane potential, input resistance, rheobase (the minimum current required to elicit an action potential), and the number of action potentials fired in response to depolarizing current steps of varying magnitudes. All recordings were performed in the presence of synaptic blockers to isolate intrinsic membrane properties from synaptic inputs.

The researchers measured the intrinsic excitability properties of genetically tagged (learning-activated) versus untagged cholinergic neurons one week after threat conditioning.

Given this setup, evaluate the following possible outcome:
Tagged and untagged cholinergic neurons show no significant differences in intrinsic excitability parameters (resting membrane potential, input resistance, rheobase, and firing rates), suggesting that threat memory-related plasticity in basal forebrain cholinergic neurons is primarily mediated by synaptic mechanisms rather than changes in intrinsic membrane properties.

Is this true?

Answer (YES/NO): NO